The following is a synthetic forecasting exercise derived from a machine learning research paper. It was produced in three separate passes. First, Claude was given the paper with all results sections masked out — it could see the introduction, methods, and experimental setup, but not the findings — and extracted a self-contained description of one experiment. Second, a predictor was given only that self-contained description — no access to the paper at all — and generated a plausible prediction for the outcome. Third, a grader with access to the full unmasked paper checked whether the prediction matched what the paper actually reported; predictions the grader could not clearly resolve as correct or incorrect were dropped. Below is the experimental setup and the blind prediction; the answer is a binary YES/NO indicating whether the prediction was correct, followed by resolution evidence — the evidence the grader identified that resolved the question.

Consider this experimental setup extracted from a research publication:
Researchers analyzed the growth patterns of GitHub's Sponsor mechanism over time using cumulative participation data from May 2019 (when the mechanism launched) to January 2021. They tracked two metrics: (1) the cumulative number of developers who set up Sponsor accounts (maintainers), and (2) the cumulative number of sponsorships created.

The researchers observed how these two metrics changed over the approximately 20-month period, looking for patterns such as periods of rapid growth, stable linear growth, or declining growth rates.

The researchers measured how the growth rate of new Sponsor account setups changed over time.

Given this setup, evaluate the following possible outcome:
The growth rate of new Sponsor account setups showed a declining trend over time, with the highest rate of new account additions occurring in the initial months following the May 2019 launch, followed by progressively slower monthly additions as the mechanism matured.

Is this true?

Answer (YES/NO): NO